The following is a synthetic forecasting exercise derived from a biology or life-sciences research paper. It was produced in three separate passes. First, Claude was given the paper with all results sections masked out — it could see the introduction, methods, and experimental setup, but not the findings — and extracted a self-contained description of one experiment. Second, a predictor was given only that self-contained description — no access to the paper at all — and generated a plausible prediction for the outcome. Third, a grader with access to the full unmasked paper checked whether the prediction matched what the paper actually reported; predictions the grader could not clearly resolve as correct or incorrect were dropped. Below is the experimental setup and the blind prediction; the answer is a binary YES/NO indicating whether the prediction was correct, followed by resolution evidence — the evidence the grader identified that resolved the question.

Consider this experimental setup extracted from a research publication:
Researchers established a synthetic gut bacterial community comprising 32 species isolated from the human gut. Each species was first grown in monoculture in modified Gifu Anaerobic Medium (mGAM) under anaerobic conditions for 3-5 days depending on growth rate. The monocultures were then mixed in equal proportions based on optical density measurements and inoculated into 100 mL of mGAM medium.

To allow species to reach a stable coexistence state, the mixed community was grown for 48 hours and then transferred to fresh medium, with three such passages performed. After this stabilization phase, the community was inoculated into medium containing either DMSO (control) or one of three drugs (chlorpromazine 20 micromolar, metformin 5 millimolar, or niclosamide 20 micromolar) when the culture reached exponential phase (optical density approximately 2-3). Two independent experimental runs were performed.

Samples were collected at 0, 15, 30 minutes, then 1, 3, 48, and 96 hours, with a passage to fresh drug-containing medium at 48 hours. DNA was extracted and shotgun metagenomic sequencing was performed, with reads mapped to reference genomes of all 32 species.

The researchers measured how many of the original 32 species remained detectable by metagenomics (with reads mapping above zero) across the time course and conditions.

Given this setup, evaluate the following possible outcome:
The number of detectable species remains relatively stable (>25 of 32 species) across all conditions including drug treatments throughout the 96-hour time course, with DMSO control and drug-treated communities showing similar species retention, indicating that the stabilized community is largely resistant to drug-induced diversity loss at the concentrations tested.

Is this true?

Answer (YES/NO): NO